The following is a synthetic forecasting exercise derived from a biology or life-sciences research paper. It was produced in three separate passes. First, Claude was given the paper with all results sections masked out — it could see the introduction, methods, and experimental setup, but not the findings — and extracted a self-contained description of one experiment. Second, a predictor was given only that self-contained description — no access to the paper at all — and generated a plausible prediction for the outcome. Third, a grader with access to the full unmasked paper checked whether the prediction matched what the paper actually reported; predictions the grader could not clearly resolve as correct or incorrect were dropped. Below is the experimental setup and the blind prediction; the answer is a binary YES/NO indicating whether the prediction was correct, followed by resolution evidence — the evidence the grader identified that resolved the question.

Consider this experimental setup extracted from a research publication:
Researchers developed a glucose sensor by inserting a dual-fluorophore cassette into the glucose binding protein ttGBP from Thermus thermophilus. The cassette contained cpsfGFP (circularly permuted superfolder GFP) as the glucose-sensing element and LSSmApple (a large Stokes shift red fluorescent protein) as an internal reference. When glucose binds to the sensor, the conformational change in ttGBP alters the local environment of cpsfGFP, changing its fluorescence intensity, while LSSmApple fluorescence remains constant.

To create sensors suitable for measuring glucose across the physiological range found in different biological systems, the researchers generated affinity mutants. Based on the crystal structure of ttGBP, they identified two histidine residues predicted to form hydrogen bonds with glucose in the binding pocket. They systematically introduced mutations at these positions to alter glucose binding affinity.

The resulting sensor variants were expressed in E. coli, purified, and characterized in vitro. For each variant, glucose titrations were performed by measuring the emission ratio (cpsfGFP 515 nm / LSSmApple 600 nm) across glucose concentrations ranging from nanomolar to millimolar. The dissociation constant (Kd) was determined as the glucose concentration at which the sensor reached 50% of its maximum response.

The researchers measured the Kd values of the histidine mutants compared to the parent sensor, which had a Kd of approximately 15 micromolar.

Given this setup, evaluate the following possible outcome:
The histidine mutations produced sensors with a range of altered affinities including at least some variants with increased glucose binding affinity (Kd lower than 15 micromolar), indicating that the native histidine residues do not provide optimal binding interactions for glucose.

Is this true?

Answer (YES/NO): YES